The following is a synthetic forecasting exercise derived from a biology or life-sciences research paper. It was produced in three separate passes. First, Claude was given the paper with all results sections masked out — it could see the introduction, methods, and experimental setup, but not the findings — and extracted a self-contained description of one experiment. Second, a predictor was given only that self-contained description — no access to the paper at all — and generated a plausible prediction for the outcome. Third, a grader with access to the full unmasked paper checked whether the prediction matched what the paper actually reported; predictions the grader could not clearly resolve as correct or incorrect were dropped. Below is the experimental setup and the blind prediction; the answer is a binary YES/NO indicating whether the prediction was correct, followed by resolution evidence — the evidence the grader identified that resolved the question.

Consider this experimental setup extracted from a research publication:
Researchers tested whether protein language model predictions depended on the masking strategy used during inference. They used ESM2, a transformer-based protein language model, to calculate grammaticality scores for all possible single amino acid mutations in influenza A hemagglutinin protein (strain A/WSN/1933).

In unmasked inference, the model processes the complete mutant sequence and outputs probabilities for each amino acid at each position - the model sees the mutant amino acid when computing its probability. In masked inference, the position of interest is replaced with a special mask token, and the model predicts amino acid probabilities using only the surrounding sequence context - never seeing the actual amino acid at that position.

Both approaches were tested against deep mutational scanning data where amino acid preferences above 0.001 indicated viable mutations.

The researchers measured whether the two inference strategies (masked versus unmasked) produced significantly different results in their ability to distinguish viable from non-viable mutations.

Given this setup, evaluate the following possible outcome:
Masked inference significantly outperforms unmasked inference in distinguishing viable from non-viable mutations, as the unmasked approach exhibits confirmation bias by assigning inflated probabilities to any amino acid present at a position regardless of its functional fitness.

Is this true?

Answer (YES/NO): YES